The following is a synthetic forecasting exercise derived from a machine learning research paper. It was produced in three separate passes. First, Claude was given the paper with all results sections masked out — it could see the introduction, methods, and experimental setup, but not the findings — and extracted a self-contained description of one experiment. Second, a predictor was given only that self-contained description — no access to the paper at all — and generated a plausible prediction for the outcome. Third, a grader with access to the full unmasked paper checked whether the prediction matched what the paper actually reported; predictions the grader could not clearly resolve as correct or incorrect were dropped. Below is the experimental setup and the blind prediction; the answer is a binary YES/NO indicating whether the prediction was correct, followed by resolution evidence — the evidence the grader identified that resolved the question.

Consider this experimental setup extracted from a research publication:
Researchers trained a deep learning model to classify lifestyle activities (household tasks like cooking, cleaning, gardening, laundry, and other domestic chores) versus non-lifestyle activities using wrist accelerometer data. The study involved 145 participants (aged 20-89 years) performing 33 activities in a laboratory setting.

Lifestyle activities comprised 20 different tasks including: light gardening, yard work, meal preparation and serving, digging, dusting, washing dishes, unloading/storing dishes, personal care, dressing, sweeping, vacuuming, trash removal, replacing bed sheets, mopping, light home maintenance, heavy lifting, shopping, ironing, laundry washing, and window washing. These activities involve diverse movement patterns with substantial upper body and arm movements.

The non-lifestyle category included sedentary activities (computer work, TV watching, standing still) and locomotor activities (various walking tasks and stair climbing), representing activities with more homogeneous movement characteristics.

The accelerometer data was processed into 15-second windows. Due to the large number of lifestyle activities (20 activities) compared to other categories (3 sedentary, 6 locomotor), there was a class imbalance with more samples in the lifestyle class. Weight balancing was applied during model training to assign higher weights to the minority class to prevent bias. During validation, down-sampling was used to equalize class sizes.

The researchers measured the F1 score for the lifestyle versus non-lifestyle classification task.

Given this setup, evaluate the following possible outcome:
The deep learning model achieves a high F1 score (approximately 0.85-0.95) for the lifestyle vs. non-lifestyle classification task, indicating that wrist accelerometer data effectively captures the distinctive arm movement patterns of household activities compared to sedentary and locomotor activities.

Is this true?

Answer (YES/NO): YES